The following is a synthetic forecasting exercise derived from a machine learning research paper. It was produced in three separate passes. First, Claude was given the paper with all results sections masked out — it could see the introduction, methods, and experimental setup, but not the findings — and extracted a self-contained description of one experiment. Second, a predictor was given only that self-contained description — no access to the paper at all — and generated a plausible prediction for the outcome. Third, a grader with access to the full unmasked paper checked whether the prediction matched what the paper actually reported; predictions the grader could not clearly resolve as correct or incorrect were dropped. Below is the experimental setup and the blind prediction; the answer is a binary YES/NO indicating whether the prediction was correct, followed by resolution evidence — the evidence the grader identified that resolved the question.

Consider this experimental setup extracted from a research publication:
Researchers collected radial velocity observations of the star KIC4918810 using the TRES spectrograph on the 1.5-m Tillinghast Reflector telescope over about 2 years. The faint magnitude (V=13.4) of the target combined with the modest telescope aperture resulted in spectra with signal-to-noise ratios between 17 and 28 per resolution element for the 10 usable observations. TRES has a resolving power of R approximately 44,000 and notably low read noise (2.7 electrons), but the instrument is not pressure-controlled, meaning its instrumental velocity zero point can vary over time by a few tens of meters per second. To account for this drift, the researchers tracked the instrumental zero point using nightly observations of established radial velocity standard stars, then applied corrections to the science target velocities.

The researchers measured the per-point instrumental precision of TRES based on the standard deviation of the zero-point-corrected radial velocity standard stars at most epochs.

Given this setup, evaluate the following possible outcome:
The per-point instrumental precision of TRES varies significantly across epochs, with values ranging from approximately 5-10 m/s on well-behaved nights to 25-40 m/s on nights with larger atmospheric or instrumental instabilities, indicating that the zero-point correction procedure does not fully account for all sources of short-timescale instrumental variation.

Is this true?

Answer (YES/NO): NO